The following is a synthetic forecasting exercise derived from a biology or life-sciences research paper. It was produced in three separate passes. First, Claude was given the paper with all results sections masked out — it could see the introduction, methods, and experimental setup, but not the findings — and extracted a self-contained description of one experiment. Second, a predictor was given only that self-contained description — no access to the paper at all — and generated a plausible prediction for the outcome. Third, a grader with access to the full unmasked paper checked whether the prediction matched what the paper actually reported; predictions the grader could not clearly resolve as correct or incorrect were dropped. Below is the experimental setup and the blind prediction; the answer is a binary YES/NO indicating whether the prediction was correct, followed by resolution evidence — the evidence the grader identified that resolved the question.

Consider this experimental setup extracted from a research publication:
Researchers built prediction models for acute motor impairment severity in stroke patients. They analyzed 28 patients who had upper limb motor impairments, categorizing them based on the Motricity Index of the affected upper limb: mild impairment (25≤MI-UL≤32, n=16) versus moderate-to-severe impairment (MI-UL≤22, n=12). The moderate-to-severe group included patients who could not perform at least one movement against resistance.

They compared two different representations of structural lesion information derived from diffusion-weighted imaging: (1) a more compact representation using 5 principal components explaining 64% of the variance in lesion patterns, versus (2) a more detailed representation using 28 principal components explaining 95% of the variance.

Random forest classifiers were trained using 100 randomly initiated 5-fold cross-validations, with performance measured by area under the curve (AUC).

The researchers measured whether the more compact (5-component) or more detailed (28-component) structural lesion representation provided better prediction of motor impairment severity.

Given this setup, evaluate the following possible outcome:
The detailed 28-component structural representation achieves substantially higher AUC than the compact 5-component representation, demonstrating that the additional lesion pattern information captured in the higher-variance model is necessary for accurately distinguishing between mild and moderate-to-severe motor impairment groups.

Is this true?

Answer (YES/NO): NO